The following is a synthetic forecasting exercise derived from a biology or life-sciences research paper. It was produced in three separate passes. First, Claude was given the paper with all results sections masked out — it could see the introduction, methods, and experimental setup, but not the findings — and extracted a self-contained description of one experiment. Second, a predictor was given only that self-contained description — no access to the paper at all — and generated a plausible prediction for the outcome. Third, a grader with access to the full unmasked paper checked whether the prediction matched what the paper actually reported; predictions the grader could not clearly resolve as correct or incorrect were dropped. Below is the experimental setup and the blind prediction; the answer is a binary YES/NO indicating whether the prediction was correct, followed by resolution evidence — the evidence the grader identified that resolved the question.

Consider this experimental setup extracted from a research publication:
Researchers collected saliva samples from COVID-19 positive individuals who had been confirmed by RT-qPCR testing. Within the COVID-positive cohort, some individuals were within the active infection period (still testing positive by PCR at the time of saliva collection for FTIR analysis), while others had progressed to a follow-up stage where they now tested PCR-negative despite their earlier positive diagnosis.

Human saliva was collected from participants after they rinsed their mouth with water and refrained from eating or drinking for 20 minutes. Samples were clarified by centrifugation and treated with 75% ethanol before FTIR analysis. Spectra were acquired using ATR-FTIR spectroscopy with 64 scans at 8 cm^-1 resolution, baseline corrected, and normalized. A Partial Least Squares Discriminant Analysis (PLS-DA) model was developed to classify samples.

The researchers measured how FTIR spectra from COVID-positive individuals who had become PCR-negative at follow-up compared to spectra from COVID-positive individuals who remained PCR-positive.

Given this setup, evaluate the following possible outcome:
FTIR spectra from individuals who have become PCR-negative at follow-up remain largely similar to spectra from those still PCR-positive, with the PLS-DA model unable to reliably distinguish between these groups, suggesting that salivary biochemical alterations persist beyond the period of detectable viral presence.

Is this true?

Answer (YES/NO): NO